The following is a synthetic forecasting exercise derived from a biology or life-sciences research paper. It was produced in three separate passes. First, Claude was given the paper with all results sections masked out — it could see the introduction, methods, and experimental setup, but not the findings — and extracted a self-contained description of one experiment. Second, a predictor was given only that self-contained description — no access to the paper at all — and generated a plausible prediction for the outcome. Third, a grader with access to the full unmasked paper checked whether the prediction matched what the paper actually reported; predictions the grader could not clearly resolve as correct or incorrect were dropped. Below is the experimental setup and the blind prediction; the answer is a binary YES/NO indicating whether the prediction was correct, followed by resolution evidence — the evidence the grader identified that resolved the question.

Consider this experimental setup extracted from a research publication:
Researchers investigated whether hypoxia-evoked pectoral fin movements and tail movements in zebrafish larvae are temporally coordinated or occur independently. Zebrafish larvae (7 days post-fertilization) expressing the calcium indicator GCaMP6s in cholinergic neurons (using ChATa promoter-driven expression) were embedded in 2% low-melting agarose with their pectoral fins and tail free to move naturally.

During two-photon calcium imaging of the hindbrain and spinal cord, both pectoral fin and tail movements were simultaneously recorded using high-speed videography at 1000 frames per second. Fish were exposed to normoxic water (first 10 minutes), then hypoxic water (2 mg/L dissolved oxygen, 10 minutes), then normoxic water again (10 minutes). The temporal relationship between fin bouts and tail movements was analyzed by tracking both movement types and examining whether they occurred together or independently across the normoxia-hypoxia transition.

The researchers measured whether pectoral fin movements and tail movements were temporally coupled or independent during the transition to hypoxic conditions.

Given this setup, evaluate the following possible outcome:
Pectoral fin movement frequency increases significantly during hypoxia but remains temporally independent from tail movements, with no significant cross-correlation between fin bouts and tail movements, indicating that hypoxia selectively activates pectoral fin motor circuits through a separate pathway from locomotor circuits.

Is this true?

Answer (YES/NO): YES